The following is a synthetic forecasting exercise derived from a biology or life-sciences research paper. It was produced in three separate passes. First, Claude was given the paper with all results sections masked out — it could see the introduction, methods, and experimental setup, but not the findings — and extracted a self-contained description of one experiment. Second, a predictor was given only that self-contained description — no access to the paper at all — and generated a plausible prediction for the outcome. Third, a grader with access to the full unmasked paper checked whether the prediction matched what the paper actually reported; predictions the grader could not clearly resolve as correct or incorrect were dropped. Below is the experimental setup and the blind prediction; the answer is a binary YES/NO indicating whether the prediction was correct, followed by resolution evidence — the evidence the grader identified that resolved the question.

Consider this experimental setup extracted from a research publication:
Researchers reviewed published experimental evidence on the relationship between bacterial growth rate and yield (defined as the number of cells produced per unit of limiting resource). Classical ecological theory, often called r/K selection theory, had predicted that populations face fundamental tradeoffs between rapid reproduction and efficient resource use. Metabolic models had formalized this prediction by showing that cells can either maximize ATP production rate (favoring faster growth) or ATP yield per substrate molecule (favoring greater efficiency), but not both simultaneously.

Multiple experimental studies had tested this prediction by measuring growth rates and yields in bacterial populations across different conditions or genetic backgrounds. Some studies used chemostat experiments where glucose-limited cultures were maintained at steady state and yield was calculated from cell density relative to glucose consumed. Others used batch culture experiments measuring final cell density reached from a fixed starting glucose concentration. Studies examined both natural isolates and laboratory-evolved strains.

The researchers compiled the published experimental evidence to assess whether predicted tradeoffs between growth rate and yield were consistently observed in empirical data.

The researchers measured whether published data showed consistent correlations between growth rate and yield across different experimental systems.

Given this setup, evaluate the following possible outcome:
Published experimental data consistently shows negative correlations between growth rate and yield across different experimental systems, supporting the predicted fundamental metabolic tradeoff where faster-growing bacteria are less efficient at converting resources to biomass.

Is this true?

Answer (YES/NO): NO